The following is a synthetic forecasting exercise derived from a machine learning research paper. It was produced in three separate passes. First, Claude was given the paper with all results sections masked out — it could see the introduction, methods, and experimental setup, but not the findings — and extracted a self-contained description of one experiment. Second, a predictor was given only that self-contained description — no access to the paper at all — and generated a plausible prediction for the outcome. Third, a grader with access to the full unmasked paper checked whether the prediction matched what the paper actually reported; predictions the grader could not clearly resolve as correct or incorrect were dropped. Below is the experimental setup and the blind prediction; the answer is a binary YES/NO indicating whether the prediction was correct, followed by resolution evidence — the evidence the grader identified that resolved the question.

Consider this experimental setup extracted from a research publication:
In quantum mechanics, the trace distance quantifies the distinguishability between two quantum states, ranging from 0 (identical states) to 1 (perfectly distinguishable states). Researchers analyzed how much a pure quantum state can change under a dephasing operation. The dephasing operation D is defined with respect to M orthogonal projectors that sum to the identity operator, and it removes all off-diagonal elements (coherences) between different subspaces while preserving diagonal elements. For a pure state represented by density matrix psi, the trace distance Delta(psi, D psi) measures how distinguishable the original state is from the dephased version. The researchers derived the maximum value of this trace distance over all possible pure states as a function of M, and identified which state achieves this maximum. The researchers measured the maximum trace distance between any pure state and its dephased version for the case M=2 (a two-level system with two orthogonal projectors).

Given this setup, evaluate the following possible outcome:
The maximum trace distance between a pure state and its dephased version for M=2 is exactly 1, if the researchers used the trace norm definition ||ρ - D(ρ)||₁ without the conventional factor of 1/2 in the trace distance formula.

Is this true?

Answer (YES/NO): NO